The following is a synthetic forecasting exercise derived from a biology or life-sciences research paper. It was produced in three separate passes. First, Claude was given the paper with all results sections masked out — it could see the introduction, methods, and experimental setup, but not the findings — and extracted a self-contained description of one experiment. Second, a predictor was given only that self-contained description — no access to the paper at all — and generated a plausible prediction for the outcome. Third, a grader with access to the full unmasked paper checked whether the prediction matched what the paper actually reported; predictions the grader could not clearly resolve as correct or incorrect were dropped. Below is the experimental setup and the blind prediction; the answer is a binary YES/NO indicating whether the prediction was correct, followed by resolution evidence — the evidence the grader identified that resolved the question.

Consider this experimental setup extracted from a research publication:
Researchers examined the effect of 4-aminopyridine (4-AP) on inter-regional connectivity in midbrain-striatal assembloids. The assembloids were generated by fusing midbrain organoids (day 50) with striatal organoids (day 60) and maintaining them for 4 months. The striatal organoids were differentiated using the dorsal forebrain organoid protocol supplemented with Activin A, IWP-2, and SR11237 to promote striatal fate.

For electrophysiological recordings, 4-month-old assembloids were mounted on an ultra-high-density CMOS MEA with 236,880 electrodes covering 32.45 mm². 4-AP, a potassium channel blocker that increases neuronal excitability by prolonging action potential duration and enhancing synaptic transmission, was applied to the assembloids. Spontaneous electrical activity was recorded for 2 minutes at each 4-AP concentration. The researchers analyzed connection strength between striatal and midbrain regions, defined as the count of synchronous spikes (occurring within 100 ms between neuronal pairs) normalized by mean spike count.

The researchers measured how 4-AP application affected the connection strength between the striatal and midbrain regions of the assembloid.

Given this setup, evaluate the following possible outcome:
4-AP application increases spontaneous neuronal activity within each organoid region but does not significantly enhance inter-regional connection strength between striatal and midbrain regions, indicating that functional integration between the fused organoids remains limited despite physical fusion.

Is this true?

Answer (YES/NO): NO